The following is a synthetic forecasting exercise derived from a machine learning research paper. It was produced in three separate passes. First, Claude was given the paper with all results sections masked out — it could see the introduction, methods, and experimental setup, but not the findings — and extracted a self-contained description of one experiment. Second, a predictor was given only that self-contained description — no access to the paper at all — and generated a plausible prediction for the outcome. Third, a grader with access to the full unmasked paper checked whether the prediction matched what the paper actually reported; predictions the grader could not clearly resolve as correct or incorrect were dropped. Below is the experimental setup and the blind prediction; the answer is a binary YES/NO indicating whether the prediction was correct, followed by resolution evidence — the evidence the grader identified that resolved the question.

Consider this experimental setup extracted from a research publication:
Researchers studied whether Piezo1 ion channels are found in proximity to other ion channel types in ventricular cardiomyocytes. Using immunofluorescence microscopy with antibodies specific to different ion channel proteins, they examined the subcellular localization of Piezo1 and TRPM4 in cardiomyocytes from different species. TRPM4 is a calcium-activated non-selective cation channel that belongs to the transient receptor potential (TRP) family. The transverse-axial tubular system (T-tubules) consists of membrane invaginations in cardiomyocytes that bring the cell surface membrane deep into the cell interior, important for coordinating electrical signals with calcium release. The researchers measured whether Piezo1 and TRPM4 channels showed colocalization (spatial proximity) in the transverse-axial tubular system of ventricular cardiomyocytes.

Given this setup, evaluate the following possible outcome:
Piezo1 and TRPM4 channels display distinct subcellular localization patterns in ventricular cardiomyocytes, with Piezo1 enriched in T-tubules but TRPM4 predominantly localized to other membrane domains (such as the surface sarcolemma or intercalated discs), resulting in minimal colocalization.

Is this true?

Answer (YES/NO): NO